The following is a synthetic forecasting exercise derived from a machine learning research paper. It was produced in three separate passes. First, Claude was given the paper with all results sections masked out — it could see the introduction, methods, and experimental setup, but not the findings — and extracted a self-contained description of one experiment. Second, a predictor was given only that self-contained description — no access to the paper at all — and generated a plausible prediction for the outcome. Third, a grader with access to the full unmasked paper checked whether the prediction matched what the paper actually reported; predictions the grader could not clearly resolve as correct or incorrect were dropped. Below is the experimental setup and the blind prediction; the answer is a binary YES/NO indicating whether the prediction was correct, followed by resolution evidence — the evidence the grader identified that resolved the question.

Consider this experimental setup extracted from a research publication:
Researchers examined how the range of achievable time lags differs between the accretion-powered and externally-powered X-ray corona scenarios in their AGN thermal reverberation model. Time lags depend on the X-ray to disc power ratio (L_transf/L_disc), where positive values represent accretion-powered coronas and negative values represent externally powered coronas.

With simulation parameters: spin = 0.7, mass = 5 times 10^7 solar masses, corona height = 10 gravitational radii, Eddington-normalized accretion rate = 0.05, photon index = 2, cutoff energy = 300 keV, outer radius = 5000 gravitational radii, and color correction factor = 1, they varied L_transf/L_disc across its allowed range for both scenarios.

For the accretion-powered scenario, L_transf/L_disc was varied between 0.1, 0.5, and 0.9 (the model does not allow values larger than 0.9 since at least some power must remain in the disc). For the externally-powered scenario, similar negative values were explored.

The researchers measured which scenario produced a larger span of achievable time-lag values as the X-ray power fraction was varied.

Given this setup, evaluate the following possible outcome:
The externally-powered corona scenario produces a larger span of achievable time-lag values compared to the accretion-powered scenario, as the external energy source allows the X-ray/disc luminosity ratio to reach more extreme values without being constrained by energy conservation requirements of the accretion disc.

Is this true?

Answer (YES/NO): NO